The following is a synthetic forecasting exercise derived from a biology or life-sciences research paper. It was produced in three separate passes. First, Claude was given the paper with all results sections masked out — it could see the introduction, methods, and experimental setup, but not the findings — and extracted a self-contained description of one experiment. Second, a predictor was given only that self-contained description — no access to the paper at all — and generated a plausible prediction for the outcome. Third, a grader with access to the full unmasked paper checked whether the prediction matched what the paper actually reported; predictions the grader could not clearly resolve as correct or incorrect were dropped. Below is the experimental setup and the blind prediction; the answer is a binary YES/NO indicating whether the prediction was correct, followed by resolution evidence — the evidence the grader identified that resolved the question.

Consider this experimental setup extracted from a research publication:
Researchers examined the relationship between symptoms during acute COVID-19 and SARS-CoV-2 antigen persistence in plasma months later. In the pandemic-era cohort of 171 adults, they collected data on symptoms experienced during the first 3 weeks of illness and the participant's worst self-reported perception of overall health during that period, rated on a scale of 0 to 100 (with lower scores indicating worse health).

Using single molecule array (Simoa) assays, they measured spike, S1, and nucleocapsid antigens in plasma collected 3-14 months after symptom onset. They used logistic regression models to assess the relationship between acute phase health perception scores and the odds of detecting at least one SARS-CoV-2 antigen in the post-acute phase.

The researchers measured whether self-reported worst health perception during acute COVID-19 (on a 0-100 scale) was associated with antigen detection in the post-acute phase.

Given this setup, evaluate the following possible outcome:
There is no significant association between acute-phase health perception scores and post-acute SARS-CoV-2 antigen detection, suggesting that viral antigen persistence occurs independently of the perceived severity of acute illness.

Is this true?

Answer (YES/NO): NO